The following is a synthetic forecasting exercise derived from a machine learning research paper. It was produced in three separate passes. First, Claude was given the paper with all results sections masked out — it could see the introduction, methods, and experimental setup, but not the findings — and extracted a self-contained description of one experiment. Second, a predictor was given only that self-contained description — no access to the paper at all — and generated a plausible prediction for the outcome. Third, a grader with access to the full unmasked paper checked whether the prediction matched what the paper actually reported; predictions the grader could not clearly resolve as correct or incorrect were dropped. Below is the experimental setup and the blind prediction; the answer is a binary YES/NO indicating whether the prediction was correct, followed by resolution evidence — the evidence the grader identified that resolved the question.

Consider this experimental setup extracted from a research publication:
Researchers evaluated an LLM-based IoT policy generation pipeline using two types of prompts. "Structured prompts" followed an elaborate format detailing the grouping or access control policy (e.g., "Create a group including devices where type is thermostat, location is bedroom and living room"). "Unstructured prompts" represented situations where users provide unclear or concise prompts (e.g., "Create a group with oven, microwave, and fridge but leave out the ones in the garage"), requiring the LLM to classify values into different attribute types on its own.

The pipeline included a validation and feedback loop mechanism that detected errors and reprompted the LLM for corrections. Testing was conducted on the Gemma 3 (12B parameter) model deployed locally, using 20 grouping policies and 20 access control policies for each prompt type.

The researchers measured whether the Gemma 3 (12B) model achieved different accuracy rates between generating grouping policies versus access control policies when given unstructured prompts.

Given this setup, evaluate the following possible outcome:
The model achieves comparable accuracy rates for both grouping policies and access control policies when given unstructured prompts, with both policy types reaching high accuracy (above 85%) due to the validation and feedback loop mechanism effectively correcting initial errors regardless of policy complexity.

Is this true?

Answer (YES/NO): NO